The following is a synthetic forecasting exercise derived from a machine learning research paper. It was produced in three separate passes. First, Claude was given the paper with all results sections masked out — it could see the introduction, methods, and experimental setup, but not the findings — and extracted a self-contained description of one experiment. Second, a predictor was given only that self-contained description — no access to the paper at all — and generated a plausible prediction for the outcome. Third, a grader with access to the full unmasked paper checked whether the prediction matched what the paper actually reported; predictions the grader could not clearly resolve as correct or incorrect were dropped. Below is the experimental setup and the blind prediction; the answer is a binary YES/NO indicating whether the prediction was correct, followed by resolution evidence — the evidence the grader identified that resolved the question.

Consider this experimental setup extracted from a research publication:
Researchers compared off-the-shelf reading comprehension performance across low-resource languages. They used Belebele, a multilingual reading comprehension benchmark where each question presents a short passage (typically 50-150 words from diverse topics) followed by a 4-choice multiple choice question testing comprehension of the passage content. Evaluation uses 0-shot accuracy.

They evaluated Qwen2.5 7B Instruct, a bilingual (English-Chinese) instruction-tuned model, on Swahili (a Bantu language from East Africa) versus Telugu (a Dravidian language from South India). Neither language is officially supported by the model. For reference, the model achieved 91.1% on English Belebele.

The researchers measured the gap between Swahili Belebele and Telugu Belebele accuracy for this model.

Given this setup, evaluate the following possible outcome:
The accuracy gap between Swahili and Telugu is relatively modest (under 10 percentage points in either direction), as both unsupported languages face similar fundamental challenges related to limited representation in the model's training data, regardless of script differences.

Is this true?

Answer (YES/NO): YES